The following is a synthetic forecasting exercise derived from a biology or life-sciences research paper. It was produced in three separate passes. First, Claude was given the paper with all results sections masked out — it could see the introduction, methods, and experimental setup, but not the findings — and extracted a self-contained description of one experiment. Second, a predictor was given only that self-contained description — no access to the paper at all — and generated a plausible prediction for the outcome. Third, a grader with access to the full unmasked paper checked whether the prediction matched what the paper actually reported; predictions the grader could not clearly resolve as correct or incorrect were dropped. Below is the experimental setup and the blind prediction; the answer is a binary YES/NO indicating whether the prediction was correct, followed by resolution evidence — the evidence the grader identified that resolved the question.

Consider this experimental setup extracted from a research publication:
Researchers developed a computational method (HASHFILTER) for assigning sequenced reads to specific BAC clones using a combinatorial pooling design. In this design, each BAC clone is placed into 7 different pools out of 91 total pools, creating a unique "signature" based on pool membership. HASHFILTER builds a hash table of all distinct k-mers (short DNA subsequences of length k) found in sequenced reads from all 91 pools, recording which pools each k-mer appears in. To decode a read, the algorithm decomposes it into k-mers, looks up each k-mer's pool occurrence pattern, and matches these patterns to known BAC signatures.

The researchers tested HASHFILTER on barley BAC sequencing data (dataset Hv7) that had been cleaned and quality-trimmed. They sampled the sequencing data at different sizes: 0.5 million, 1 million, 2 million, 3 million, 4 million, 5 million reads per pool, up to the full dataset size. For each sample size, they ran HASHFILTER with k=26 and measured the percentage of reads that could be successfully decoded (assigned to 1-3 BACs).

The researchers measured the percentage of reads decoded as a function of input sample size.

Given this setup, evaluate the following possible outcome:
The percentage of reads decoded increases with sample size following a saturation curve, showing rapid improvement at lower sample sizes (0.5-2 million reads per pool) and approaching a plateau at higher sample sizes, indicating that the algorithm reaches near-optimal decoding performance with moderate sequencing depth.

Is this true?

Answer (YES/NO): NO